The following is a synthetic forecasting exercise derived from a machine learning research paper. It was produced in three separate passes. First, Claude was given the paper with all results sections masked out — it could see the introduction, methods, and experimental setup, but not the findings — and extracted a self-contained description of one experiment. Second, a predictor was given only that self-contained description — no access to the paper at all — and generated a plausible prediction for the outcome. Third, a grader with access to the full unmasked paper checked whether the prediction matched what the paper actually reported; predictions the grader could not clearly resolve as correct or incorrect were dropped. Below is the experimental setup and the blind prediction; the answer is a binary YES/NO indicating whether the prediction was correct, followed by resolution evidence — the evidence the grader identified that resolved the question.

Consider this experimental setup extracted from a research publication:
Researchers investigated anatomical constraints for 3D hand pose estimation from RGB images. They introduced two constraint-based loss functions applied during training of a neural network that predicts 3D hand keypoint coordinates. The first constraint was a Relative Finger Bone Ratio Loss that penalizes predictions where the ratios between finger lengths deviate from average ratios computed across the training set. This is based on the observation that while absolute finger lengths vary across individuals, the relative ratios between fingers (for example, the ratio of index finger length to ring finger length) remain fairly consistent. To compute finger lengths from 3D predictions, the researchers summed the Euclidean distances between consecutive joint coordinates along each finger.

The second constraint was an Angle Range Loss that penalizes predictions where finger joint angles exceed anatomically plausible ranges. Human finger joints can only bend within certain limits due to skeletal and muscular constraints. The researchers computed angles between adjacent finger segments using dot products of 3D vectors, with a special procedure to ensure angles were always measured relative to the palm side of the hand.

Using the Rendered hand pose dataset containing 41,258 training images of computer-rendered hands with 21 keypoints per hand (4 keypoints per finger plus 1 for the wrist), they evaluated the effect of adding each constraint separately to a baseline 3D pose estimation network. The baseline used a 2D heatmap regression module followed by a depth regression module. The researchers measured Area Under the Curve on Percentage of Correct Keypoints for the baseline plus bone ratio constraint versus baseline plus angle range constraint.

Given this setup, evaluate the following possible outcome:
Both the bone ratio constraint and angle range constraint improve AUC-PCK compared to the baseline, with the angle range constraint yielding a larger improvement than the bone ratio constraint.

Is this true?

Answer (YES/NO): NO